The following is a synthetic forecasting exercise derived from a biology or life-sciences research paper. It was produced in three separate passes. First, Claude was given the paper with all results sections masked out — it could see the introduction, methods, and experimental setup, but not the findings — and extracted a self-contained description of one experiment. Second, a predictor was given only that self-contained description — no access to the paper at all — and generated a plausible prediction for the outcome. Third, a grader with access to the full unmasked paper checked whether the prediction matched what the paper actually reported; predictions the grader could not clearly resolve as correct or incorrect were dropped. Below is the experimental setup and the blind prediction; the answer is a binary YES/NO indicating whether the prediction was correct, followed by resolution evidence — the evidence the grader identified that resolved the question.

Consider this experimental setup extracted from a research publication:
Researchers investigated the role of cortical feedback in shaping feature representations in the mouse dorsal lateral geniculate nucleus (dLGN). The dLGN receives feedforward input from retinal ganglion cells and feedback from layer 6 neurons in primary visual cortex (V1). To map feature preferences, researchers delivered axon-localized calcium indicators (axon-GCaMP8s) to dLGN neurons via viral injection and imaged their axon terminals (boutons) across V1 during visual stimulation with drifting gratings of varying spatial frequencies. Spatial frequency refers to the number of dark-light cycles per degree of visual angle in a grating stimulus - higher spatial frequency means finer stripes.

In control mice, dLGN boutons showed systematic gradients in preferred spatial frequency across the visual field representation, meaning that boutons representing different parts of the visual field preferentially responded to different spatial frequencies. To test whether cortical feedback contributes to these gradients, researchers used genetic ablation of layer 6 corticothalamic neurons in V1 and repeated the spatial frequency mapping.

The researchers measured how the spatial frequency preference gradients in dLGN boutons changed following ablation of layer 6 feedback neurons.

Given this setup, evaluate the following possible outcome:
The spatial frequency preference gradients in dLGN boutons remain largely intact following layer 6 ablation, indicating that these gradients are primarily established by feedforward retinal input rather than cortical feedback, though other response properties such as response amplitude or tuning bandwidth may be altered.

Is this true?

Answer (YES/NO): NO